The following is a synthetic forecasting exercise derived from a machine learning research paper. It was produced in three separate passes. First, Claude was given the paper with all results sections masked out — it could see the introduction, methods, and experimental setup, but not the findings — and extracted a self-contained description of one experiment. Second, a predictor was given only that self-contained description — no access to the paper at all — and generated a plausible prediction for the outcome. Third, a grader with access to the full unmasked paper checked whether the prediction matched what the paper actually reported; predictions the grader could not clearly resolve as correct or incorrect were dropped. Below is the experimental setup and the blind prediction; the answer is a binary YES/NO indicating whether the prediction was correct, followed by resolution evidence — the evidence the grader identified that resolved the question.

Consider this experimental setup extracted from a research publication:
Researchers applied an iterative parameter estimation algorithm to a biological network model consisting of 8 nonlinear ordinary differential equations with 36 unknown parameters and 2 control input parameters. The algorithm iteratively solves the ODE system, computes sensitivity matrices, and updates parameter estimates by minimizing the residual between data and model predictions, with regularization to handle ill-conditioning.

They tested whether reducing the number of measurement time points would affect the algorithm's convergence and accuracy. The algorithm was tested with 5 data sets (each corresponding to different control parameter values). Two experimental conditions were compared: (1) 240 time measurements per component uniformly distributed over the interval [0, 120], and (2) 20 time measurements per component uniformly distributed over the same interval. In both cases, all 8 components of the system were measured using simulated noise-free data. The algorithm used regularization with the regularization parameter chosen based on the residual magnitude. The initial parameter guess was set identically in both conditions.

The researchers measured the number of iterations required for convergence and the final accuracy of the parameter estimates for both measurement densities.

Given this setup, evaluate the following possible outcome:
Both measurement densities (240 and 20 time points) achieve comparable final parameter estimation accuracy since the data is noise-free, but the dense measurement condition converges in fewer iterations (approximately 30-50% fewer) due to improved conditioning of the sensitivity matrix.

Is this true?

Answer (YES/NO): NO